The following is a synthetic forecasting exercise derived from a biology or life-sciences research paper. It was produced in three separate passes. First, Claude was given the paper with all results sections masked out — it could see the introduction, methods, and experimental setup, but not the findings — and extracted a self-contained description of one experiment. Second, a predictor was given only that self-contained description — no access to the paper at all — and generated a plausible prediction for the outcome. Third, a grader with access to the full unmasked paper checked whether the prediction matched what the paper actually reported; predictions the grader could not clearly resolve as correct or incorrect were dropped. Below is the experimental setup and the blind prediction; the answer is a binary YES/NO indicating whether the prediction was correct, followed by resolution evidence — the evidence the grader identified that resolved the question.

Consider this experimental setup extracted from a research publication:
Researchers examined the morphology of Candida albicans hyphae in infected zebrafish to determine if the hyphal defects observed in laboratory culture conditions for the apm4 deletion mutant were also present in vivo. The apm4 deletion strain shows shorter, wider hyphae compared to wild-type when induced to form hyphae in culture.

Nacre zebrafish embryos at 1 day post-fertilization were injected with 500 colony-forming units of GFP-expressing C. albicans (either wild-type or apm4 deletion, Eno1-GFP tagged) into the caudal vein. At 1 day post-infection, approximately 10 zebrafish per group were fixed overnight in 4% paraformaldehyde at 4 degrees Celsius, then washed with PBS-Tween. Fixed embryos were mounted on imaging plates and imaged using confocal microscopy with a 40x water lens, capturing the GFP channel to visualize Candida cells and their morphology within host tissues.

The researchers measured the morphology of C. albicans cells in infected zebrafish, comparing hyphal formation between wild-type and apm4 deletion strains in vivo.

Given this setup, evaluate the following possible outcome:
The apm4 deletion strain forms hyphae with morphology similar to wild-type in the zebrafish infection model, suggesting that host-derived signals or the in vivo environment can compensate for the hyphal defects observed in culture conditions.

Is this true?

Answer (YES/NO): NO